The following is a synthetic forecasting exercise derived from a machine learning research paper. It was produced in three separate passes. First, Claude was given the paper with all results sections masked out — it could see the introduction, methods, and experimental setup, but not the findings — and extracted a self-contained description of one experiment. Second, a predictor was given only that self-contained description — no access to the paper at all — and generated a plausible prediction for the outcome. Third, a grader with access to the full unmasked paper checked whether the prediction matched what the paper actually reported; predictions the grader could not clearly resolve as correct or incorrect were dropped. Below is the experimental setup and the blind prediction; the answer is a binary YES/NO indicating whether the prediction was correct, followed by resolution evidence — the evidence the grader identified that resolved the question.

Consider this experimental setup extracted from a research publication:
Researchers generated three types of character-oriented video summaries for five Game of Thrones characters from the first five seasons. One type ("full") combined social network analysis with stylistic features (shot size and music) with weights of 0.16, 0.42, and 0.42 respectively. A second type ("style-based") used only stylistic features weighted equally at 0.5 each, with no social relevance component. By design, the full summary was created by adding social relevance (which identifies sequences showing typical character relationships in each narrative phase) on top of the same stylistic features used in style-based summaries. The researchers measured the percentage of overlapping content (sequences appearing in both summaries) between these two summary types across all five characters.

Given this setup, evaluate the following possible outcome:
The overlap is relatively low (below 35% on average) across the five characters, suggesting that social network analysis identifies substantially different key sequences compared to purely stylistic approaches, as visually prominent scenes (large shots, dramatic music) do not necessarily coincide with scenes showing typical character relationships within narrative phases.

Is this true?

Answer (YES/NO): YES